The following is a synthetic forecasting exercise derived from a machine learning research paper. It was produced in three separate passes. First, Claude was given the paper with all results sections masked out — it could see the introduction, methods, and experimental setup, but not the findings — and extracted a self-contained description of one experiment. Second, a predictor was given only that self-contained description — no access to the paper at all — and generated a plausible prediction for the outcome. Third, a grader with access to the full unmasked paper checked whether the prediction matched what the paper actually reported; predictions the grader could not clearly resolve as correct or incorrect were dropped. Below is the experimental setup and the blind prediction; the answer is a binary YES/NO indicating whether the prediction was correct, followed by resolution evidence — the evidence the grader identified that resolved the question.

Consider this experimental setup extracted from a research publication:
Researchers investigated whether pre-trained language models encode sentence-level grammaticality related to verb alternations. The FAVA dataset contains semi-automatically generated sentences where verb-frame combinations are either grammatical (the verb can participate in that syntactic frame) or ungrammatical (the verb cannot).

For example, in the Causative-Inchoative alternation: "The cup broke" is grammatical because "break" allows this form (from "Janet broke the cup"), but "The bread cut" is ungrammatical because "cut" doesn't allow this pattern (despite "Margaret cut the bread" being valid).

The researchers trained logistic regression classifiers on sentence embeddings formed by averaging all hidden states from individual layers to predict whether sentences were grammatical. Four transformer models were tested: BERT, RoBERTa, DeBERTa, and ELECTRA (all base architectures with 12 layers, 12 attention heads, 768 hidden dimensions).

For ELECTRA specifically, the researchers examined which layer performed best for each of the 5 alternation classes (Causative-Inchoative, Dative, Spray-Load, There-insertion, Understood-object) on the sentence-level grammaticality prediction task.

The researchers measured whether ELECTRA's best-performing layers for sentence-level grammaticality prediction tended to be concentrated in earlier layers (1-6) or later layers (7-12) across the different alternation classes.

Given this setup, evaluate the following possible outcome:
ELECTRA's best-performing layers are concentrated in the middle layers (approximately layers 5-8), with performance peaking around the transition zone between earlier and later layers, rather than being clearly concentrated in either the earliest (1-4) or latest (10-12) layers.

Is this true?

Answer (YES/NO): NO